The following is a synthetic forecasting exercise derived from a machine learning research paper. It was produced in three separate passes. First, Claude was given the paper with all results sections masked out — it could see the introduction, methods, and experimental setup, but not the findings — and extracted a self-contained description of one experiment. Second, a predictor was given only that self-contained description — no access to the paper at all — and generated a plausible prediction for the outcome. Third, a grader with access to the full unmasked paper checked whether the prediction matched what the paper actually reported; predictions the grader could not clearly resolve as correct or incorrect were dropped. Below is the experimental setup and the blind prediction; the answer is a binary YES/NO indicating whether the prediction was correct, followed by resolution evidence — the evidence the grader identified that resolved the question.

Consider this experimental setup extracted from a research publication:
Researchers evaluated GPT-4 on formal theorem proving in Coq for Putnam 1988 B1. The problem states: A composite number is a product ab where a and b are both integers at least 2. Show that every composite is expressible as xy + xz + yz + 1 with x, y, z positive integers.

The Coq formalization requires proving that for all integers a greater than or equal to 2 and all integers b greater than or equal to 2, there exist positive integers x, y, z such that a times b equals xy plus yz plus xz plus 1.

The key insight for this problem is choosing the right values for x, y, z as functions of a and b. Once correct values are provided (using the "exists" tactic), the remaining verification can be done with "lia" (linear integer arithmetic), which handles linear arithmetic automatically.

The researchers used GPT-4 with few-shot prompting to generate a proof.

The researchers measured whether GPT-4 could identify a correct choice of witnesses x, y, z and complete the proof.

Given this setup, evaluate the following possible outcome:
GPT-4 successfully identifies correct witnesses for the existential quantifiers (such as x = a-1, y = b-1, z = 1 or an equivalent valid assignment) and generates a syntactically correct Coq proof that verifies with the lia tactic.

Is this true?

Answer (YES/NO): YES